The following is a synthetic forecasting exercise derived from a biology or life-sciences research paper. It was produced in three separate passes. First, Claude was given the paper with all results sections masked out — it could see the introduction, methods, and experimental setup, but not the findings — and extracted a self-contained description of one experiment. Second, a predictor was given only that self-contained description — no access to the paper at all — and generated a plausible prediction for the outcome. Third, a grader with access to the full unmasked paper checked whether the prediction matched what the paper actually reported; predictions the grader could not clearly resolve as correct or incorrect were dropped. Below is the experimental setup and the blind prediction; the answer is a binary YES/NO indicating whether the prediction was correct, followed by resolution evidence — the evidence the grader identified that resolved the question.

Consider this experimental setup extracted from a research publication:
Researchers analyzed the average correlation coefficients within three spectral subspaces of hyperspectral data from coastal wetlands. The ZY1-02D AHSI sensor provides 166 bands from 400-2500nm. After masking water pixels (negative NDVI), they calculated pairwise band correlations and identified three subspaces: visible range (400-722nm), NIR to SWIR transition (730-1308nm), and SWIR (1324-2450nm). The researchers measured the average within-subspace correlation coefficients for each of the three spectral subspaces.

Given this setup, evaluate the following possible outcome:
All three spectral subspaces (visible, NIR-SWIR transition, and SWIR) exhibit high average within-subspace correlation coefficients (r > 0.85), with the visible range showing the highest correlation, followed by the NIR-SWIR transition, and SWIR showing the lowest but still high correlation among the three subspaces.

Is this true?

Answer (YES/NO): YES